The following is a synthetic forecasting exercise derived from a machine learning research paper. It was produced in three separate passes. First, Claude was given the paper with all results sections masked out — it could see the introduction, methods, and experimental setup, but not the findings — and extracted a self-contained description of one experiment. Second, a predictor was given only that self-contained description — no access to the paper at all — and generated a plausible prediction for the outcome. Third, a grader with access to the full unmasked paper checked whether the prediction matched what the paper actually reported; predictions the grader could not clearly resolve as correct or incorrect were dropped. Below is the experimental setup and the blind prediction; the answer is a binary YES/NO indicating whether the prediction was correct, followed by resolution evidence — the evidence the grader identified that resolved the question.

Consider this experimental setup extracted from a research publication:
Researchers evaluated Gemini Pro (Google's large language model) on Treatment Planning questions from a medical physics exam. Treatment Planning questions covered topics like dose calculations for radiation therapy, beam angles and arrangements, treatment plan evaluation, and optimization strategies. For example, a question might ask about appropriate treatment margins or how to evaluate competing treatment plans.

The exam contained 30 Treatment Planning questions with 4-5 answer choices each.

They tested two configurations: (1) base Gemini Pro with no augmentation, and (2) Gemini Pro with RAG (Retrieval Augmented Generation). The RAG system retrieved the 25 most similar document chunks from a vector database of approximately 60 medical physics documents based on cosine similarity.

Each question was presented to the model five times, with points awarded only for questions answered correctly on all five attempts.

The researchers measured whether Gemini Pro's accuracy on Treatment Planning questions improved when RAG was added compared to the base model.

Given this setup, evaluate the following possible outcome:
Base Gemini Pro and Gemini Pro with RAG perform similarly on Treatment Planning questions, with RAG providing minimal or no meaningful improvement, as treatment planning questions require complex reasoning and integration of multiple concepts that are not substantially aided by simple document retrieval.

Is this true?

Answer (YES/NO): NO